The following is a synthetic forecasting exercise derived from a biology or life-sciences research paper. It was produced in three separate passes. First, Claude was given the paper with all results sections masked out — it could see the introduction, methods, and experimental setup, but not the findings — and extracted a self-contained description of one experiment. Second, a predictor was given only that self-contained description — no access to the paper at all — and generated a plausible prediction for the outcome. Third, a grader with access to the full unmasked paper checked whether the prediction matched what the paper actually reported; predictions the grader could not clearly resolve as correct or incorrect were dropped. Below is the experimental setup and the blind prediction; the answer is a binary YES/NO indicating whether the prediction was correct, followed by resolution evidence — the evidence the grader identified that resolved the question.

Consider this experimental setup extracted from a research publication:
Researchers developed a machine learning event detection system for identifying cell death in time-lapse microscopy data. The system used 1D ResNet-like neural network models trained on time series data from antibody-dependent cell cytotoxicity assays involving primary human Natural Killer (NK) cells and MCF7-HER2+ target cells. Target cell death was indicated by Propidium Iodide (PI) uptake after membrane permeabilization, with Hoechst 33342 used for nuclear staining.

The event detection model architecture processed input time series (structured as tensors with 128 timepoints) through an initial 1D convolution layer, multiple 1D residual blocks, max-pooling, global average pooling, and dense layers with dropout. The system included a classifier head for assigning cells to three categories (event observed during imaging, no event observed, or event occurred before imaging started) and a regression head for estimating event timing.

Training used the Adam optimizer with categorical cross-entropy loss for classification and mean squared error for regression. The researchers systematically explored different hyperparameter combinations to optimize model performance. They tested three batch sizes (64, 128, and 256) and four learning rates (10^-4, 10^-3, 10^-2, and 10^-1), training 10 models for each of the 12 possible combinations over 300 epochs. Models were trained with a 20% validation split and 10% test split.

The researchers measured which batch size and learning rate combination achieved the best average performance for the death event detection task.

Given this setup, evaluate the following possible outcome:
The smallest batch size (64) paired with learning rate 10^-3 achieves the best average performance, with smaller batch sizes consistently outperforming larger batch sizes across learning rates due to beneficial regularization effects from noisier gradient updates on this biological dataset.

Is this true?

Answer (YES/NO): NO